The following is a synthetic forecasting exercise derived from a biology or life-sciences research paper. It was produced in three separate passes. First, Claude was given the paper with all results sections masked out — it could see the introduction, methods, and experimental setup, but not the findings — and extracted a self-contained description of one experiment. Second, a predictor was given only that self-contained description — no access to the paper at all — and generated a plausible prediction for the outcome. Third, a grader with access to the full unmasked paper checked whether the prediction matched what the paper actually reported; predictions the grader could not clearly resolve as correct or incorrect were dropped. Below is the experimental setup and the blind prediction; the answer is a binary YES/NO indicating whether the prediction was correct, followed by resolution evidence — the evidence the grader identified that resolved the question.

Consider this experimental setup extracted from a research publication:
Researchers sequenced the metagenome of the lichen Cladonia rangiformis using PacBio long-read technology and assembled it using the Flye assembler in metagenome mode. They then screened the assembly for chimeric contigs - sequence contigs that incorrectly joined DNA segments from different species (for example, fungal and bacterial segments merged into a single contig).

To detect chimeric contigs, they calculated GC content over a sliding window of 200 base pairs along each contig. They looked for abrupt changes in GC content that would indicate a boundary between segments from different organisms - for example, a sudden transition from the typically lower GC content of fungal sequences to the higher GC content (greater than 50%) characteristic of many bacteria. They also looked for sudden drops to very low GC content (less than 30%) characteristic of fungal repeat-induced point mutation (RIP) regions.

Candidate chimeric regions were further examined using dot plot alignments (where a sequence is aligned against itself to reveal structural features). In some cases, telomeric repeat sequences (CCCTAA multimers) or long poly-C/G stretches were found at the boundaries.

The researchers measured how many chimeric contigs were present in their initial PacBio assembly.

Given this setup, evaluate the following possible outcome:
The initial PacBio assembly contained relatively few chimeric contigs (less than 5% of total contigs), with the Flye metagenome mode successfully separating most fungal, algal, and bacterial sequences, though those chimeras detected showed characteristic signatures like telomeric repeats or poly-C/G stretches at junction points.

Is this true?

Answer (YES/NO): YES